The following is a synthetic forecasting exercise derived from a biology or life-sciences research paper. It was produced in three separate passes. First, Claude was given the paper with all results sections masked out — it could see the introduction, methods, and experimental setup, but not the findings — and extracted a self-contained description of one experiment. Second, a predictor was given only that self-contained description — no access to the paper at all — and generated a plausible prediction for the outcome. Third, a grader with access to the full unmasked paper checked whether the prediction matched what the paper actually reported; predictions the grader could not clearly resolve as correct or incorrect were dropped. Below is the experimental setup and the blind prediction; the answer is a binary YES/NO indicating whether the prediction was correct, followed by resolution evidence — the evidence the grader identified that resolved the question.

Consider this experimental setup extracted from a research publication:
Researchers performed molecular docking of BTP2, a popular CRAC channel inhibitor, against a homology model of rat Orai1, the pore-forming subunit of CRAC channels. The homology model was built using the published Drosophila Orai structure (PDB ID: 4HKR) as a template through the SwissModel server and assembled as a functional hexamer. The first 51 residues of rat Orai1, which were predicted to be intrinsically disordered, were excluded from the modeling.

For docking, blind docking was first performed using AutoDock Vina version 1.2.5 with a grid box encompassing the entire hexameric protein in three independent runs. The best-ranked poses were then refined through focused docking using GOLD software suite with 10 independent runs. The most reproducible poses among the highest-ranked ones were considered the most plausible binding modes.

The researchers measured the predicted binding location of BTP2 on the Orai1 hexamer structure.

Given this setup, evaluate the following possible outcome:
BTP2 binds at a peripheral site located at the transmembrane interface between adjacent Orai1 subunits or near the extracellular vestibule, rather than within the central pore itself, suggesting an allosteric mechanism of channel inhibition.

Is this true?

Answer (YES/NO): YES